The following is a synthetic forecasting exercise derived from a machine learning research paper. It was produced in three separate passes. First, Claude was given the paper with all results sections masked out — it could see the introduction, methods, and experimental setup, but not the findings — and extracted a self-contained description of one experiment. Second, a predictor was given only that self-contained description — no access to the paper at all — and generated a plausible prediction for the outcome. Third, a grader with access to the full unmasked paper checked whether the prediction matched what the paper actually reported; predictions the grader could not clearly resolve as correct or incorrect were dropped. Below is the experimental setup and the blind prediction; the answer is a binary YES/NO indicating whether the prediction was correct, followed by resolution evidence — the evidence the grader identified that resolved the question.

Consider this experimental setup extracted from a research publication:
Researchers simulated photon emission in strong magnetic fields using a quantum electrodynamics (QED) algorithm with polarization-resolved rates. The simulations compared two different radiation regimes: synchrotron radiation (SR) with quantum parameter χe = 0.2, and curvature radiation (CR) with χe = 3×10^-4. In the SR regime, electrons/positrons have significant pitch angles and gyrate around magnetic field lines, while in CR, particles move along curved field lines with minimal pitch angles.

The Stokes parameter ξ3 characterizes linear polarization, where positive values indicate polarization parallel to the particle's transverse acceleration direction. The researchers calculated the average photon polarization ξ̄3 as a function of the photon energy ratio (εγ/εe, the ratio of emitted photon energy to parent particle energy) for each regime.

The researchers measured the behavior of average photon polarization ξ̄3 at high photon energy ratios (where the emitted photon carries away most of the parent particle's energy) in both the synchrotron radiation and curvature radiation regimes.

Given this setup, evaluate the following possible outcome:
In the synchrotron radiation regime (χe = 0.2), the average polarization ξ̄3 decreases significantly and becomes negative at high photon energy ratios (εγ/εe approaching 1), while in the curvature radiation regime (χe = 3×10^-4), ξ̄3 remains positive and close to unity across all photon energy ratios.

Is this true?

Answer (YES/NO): NO